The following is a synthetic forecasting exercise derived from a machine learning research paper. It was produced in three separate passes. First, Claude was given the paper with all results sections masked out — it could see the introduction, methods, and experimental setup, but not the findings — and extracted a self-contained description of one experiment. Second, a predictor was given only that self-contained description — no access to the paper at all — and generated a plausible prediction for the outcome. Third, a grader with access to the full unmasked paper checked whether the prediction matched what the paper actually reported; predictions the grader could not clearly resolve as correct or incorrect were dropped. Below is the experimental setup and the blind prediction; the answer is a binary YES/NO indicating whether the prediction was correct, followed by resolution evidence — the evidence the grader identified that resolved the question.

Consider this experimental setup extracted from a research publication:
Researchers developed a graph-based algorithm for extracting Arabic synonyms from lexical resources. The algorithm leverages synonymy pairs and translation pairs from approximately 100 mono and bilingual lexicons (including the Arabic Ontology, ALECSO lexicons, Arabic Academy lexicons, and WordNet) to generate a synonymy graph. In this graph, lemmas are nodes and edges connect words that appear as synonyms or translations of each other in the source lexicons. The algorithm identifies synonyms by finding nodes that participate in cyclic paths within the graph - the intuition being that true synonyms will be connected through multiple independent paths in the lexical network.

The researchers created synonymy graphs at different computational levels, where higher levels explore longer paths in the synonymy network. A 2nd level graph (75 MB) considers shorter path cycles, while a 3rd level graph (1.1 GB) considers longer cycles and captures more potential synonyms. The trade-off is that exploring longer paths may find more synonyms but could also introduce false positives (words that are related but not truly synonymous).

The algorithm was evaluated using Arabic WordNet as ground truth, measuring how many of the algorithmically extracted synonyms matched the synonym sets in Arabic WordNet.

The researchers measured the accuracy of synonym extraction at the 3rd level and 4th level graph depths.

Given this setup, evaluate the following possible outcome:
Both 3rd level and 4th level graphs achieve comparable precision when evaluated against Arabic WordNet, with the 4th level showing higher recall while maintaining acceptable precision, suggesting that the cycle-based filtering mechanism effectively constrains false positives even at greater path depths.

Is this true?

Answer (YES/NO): NO